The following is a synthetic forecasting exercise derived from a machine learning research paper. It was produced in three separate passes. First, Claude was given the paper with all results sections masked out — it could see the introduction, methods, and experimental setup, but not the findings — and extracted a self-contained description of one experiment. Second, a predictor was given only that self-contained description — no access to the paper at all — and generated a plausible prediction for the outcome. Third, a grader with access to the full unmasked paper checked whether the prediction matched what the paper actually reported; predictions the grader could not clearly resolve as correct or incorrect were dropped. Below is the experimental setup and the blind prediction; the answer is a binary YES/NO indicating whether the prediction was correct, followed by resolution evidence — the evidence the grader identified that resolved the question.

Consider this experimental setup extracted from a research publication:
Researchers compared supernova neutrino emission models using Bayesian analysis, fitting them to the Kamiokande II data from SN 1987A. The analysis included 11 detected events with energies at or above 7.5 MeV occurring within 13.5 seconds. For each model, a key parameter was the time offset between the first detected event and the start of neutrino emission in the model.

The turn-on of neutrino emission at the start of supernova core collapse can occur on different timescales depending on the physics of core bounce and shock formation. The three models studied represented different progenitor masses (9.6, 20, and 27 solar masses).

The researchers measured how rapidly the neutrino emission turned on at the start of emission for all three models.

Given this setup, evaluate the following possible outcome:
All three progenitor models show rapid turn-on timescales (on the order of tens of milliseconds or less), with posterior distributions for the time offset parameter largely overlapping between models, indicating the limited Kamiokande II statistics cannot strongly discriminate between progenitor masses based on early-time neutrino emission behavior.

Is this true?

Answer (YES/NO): YES